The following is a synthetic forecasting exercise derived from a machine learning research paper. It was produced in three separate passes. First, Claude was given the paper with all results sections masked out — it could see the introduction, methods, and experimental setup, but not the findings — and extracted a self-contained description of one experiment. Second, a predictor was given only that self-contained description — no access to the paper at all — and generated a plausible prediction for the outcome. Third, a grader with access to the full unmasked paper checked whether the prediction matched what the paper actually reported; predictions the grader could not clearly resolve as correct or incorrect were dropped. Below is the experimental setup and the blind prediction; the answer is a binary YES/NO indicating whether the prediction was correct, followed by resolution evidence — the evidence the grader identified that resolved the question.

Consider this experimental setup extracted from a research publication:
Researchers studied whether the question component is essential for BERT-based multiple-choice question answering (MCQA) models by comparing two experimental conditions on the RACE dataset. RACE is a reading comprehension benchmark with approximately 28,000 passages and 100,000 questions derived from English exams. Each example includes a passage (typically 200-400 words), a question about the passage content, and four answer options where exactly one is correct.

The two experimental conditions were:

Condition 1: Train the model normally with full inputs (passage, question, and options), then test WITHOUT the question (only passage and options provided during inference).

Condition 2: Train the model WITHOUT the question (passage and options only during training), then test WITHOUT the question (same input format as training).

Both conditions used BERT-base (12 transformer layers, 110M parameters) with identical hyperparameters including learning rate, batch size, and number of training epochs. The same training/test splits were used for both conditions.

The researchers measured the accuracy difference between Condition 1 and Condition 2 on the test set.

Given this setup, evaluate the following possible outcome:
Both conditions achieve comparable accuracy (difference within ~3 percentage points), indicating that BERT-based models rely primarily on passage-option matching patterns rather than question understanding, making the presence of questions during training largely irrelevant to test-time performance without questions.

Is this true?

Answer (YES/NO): YES